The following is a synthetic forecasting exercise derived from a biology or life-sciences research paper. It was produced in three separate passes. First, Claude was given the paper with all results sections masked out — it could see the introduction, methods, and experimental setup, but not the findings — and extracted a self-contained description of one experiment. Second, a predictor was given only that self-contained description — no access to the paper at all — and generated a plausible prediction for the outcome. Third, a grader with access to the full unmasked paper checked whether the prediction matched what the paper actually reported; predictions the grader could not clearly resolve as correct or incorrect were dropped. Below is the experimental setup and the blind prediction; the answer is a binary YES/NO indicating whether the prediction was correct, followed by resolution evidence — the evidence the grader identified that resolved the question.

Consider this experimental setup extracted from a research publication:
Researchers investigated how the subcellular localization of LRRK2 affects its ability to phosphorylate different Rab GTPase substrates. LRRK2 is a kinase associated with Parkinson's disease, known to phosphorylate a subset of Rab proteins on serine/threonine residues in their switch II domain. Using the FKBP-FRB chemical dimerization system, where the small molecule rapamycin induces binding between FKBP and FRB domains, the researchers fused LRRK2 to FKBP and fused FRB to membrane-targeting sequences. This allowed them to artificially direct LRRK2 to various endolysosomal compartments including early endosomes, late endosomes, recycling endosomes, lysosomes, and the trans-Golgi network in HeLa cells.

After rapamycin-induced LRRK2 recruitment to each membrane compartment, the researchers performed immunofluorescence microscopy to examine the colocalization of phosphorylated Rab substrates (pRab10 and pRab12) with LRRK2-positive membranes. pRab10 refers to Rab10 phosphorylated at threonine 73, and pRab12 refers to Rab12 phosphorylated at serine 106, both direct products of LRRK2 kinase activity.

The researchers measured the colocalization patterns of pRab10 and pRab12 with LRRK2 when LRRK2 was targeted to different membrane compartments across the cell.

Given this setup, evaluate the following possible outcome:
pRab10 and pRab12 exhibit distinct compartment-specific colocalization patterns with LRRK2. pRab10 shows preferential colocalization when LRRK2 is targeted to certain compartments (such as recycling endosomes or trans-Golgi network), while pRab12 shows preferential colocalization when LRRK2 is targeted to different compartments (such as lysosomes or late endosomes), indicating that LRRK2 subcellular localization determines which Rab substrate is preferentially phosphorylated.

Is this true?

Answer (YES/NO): NO